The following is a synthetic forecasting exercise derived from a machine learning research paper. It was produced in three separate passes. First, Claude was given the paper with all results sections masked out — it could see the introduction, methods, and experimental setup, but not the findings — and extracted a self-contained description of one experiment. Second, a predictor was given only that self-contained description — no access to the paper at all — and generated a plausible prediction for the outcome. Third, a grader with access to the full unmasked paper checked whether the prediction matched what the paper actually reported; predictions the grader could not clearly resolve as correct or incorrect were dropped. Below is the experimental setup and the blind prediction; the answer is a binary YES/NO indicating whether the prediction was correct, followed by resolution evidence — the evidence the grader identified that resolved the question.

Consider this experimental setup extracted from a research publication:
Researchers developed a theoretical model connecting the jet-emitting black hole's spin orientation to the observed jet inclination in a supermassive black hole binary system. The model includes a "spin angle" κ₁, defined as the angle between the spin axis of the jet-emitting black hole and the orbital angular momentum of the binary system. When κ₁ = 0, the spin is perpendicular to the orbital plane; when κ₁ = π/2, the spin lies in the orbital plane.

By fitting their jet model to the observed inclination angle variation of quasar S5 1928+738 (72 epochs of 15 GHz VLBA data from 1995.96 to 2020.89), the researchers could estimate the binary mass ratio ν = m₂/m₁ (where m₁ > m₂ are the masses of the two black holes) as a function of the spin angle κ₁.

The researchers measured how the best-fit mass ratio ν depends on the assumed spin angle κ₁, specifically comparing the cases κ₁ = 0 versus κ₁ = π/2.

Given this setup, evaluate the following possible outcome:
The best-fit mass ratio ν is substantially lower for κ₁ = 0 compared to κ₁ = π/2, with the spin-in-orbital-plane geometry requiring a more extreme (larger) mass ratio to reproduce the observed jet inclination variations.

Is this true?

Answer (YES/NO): YES